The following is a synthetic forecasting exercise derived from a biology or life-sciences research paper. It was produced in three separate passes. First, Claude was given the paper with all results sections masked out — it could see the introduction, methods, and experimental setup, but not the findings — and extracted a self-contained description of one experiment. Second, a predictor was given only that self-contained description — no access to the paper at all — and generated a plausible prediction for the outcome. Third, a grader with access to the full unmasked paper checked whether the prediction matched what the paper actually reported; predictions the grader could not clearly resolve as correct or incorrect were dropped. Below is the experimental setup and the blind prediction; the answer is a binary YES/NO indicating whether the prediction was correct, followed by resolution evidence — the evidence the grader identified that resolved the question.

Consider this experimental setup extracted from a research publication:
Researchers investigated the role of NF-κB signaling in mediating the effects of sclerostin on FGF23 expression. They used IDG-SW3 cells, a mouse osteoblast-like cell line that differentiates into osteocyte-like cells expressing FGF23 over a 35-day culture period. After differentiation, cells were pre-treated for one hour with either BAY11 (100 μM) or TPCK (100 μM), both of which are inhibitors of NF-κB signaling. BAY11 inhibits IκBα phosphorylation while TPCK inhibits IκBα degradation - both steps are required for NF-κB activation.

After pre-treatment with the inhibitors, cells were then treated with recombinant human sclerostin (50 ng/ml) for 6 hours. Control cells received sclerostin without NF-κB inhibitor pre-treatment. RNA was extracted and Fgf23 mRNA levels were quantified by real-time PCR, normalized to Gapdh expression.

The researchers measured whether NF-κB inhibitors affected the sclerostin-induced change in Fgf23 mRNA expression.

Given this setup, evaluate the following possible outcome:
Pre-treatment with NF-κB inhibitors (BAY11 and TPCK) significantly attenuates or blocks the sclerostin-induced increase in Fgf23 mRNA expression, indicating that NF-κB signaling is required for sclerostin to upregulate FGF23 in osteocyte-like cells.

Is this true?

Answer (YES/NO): YES